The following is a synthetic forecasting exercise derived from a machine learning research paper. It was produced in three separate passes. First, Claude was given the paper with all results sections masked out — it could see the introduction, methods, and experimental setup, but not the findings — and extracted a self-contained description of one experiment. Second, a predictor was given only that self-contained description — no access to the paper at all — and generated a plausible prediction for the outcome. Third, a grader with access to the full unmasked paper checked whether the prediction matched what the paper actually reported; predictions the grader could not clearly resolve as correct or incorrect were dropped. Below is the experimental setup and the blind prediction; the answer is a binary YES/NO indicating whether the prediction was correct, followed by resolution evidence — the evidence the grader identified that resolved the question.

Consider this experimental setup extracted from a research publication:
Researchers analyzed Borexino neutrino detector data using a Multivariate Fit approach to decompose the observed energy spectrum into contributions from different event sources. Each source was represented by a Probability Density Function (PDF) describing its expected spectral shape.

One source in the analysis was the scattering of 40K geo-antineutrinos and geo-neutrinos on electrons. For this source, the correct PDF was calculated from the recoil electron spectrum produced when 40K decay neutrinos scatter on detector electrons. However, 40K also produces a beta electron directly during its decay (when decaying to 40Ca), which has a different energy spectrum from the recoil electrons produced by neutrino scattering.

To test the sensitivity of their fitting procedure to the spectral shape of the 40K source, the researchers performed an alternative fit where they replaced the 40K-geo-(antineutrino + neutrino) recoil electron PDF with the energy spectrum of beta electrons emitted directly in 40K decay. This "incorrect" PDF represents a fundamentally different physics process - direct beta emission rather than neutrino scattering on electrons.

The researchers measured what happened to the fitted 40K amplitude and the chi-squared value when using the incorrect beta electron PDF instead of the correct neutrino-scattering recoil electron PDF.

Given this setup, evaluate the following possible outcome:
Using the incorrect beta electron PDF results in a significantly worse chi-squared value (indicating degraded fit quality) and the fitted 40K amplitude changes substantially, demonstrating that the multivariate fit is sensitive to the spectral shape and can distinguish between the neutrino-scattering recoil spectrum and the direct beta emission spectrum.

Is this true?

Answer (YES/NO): NO